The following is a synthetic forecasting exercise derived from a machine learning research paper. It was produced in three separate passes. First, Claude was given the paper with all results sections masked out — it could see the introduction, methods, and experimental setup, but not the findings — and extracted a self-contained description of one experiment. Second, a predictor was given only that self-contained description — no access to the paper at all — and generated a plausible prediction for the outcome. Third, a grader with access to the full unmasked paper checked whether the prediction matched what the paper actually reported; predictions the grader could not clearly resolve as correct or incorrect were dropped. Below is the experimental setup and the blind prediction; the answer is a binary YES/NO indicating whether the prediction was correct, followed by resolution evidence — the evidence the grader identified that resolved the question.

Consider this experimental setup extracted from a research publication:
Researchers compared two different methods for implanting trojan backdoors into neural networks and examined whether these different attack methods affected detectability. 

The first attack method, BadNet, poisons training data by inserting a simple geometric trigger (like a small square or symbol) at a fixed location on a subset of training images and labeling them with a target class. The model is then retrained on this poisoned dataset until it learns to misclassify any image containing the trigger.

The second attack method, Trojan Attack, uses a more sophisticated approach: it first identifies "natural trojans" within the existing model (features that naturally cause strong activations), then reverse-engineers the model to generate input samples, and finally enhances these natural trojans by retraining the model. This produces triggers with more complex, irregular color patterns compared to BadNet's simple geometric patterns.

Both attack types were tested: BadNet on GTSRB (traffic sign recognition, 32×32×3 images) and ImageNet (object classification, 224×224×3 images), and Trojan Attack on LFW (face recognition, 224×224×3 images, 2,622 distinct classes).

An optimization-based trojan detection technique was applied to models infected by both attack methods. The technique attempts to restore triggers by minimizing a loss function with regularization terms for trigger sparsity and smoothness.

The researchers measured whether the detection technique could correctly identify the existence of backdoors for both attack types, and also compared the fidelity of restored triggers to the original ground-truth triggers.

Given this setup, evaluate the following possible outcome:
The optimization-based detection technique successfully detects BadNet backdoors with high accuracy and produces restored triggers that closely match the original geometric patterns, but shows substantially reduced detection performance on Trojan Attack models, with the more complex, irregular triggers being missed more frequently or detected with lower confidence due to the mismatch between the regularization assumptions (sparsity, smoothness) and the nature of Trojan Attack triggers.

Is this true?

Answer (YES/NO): NO